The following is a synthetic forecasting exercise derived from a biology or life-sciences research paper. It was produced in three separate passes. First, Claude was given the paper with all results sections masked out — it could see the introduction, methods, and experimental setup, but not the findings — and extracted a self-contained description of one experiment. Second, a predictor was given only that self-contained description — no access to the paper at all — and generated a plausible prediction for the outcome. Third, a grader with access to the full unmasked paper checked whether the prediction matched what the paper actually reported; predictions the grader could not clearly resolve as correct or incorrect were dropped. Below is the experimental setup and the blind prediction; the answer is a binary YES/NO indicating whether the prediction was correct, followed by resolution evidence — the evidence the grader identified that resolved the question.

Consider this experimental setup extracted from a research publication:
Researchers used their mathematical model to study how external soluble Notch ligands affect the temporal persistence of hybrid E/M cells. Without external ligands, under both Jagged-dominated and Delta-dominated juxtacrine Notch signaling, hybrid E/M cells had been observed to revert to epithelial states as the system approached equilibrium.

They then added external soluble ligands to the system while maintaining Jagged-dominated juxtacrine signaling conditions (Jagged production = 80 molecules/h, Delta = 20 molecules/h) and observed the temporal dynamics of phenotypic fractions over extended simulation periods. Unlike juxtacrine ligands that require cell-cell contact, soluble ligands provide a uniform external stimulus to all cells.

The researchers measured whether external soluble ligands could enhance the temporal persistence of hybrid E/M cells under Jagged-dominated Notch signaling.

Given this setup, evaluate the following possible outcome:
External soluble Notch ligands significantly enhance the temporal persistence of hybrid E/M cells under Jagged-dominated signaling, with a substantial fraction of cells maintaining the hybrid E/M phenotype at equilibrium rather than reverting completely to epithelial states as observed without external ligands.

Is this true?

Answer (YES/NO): YES